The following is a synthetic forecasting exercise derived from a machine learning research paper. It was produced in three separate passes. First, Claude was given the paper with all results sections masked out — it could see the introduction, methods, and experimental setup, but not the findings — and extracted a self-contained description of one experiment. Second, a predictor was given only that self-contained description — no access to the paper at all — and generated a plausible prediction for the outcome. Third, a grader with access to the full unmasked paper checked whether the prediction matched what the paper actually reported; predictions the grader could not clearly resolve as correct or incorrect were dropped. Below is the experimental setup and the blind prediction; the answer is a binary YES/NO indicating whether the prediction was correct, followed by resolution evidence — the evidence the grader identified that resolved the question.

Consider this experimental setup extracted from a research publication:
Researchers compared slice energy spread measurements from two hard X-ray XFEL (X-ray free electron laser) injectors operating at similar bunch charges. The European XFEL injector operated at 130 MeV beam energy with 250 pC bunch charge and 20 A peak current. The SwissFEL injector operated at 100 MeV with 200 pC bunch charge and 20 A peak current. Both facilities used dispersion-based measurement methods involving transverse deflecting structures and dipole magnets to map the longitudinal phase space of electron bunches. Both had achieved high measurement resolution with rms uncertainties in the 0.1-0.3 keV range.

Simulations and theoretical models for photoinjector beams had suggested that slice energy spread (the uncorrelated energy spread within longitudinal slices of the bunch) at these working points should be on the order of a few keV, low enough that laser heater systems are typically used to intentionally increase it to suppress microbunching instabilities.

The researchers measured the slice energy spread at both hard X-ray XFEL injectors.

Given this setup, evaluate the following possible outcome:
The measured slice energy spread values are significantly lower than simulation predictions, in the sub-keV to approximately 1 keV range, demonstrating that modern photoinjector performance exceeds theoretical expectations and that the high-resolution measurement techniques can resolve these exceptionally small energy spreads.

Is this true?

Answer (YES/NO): NO